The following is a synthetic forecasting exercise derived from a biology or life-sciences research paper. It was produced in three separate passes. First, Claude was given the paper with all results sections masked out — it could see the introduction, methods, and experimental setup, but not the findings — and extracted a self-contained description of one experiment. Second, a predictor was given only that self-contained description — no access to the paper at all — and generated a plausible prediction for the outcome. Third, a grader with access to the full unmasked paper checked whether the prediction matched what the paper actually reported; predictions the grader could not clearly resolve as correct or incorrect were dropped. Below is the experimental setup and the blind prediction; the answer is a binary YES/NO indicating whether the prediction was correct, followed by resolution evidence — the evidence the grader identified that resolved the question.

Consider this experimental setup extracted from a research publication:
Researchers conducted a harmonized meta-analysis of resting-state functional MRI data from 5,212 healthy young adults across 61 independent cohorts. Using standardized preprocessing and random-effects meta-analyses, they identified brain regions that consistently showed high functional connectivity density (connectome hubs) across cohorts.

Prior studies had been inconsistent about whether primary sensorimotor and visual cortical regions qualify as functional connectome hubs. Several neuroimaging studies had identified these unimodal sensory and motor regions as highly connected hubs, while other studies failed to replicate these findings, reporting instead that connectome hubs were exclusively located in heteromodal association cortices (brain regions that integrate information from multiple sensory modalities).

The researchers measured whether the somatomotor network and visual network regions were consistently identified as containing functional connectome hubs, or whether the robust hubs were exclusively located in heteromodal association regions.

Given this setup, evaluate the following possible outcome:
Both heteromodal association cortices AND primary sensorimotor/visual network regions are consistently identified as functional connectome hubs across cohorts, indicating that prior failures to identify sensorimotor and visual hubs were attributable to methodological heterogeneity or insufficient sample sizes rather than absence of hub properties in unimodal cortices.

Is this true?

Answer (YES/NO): YES